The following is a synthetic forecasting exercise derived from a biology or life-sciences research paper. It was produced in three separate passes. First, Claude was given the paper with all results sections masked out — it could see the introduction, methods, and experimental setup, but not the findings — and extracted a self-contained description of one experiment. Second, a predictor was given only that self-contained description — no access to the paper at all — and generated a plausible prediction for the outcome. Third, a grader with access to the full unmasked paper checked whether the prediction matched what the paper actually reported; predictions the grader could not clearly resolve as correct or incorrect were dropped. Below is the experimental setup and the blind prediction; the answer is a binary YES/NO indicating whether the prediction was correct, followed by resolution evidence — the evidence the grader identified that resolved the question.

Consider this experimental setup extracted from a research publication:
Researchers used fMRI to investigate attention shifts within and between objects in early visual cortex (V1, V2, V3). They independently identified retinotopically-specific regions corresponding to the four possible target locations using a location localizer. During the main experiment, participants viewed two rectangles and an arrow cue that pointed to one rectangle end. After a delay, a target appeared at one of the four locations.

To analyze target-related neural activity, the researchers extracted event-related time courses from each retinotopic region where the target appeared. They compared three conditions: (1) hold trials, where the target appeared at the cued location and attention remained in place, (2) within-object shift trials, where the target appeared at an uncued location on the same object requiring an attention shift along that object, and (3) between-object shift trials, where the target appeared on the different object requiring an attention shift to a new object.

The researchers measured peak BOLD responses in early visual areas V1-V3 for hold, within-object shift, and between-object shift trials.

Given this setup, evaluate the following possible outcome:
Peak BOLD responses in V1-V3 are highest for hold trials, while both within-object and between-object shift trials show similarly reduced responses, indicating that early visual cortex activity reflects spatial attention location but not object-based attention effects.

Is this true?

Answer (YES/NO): NO